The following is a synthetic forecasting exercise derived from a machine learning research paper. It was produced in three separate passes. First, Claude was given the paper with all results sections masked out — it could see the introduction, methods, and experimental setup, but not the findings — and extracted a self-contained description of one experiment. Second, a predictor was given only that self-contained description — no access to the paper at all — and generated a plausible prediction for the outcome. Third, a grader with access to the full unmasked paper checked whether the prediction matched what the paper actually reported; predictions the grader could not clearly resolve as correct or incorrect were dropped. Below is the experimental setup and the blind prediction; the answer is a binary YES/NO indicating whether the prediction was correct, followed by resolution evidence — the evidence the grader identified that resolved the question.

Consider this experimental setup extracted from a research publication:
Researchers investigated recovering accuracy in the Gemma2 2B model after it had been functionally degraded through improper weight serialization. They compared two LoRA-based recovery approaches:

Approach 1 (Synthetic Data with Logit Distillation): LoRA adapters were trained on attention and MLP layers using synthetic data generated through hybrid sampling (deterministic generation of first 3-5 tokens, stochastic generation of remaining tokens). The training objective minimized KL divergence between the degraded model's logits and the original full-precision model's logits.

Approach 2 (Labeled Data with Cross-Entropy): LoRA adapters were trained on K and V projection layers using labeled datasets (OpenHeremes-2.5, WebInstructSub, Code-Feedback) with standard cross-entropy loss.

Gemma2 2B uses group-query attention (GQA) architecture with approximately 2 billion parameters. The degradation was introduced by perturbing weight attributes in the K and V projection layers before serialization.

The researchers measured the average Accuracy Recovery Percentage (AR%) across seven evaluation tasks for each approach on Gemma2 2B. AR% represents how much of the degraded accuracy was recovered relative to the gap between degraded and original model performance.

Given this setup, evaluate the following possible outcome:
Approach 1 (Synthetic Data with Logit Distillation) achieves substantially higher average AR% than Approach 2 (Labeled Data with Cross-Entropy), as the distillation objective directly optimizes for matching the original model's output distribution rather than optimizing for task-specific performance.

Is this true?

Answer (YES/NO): NO